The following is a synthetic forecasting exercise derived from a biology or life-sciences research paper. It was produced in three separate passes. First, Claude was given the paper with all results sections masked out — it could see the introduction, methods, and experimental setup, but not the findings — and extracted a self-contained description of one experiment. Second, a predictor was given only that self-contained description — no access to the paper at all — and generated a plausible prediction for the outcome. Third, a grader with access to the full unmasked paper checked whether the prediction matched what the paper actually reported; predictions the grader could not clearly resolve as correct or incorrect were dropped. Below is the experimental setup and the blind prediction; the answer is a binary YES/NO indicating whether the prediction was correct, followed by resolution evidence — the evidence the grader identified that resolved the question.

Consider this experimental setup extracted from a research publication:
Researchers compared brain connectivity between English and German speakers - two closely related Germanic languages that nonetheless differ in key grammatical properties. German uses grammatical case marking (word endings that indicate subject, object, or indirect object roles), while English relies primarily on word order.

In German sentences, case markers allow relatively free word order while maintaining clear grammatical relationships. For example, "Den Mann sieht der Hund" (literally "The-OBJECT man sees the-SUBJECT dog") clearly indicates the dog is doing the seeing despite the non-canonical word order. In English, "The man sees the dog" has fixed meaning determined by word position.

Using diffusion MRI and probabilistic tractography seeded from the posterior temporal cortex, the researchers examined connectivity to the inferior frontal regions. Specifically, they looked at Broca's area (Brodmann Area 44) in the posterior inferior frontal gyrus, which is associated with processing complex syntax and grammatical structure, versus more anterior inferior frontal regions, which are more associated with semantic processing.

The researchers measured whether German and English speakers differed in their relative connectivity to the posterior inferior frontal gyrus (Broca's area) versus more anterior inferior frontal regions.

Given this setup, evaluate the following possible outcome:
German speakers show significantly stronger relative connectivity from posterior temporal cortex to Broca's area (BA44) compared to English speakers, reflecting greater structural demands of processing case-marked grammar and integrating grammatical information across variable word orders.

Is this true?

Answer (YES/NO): YES